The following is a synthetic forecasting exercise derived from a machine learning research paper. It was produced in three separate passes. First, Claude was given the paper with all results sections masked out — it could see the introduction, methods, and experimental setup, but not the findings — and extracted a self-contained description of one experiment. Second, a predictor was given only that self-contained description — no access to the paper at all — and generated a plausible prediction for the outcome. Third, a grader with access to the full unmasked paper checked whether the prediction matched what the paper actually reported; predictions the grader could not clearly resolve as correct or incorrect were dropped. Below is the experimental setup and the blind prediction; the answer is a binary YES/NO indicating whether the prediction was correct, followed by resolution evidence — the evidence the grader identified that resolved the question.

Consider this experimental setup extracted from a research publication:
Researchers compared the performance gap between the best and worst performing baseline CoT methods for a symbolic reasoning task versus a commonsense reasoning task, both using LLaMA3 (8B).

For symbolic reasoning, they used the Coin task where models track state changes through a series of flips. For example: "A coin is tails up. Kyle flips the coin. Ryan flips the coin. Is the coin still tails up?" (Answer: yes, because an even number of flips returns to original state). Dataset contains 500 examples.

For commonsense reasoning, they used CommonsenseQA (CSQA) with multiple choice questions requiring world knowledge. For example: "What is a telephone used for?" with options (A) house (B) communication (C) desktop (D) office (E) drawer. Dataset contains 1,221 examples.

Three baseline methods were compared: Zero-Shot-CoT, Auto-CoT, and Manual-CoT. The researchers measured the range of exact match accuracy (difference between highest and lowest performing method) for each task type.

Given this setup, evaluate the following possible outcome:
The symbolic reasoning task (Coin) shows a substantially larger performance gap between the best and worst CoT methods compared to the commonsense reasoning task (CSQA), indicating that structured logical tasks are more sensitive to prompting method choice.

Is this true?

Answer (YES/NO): YES